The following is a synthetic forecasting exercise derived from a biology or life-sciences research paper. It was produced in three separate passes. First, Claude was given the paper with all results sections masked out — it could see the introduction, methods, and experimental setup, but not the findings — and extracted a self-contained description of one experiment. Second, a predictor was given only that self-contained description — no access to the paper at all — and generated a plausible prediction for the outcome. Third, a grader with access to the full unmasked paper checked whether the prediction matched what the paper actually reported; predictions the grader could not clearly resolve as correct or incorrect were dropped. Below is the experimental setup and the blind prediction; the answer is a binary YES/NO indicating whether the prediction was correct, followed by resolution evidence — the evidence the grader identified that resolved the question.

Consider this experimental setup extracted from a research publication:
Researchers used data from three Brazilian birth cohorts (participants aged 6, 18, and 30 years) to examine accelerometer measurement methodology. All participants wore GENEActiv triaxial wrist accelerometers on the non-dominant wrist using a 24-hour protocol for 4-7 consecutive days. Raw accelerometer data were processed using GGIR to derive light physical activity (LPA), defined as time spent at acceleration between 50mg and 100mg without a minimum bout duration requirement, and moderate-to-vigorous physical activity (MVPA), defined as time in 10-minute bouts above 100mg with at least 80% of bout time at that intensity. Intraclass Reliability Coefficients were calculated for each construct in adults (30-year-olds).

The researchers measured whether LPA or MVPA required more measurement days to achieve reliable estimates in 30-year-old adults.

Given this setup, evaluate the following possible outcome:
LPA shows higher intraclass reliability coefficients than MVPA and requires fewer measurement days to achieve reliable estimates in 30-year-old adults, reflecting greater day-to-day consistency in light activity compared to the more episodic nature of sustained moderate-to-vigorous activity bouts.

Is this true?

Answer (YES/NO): NO